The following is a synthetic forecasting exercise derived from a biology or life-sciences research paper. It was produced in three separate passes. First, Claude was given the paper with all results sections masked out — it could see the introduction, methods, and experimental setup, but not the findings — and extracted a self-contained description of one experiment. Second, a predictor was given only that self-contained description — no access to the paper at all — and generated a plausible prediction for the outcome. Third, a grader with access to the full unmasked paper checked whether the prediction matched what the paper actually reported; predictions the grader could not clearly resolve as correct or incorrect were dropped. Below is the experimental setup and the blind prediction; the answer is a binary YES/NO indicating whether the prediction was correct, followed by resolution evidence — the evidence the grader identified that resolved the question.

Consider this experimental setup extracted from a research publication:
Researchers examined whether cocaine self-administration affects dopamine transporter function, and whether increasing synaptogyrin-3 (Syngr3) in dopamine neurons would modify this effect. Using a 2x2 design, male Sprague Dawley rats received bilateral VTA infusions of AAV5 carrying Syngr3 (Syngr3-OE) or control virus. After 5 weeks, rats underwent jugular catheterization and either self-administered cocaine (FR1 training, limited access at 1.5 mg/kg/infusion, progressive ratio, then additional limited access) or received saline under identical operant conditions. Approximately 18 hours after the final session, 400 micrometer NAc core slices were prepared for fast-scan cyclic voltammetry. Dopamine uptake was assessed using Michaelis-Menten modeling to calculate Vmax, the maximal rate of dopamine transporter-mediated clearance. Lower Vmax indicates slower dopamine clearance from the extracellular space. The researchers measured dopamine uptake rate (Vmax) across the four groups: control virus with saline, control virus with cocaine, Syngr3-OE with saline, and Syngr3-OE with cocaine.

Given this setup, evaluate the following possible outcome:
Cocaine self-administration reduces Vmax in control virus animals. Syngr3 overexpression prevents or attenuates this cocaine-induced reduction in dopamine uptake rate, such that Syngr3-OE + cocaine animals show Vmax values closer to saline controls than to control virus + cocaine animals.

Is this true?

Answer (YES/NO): YES